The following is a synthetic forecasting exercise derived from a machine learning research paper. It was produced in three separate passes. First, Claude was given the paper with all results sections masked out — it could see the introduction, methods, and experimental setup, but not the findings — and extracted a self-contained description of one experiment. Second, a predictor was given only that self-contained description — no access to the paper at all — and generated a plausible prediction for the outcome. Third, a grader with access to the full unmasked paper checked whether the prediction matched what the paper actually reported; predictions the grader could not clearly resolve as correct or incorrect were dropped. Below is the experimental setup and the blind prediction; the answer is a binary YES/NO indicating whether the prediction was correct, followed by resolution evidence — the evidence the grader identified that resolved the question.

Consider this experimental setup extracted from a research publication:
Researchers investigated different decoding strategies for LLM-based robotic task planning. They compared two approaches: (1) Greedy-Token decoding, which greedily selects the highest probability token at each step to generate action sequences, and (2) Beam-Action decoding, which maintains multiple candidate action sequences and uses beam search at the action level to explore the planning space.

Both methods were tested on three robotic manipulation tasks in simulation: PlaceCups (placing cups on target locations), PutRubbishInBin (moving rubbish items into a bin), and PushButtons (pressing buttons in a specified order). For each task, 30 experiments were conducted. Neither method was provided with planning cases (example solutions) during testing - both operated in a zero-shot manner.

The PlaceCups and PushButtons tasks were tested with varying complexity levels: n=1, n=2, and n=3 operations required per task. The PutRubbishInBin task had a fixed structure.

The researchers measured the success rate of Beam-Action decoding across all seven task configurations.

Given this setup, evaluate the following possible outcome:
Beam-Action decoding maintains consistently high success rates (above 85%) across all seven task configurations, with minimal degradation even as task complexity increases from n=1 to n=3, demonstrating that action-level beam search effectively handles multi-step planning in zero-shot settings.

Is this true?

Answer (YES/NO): NO